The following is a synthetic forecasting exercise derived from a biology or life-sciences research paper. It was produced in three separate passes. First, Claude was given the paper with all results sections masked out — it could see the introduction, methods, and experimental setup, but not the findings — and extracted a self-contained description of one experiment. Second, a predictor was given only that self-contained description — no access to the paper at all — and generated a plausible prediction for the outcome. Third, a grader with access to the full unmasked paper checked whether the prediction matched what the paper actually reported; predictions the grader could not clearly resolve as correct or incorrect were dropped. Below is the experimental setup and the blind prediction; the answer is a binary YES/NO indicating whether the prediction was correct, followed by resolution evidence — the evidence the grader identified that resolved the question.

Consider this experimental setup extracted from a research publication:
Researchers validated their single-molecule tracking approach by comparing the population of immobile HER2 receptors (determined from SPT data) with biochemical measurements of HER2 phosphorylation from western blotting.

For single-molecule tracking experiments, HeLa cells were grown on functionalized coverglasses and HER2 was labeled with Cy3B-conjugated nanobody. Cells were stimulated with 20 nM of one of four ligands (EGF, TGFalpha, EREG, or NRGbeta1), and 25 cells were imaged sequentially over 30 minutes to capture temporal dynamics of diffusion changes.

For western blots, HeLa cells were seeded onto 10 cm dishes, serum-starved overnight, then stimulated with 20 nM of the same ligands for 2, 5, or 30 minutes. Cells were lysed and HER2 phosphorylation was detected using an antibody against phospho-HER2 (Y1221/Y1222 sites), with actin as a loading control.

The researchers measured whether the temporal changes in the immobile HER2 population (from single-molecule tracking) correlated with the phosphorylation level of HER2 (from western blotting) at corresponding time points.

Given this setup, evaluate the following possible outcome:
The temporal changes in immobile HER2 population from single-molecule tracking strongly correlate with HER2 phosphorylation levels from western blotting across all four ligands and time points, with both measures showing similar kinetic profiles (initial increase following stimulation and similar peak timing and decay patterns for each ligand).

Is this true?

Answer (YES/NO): NO